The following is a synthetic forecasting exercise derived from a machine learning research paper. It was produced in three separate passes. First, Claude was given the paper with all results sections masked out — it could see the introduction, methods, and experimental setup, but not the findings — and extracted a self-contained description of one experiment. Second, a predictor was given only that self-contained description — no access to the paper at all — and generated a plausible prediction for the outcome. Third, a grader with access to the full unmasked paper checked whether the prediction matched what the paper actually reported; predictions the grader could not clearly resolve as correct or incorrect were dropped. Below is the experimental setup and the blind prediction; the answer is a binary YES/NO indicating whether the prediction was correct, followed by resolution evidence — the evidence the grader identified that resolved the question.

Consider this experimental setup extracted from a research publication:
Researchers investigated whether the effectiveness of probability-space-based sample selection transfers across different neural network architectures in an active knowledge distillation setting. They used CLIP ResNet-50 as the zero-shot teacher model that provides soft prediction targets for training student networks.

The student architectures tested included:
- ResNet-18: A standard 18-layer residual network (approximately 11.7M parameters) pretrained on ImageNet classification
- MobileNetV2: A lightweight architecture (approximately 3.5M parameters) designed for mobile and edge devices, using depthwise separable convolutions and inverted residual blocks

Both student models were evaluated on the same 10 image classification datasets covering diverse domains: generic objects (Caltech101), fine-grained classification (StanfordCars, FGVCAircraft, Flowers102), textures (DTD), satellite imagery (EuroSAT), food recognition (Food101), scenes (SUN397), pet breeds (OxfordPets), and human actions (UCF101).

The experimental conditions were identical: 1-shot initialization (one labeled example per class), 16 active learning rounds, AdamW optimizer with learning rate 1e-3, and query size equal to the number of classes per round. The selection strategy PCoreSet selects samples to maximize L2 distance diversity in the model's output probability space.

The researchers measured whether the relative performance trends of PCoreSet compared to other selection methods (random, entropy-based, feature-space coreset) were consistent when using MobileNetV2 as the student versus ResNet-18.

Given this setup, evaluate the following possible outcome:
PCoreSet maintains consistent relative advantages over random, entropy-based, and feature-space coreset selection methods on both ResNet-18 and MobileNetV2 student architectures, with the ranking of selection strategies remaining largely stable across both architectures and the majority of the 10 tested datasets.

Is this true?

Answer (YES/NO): YES